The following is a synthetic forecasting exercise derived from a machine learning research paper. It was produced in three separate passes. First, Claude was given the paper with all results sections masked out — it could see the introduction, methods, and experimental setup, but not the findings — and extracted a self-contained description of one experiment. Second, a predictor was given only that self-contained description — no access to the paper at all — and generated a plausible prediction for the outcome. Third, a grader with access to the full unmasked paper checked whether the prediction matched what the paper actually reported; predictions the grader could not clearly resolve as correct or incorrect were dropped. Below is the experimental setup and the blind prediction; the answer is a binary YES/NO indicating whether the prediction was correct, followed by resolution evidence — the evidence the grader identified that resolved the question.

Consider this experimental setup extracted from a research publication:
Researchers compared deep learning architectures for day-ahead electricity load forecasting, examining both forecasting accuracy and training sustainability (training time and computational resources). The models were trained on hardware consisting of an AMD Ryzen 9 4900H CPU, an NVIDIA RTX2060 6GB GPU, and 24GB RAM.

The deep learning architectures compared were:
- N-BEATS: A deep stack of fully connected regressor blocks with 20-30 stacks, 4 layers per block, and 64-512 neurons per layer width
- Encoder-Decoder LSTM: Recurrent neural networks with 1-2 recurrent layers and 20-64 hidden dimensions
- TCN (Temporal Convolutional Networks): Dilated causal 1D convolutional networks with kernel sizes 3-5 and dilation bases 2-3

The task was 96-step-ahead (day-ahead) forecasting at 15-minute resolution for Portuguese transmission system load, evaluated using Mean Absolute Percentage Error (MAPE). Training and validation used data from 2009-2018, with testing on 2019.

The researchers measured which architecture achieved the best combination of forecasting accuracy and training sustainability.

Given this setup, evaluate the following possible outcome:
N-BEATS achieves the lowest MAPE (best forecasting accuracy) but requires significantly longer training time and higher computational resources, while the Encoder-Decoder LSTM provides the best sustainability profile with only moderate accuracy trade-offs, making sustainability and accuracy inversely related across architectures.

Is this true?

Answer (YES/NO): NO